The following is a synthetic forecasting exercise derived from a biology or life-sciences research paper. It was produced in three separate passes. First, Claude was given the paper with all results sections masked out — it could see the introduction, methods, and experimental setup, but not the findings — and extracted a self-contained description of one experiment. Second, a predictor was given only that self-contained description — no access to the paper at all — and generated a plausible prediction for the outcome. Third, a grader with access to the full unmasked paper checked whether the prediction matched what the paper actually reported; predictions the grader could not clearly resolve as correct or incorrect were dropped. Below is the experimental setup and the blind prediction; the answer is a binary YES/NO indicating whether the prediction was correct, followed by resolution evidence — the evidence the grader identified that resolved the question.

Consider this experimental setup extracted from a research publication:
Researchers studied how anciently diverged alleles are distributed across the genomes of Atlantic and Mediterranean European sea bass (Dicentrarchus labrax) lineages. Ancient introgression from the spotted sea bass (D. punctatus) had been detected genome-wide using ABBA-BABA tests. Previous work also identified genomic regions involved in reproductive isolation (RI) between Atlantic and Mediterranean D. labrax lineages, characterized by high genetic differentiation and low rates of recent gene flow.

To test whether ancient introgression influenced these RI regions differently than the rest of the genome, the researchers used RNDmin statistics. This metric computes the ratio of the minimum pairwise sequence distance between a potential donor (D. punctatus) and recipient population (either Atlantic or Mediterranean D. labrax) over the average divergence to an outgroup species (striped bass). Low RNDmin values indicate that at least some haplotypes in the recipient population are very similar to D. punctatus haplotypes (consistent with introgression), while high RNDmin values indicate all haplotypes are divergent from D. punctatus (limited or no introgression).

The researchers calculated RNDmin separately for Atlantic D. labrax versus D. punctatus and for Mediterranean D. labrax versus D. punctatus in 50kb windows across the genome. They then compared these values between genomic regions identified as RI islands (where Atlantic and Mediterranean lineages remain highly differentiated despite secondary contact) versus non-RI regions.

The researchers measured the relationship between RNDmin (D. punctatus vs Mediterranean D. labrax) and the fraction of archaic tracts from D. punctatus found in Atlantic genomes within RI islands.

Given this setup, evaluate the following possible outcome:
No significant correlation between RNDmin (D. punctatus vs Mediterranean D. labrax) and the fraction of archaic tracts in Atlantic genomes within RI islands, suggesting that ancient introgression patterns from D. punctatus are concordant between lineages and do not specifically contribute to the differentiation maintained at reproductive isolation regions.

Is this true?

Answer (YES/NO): NO